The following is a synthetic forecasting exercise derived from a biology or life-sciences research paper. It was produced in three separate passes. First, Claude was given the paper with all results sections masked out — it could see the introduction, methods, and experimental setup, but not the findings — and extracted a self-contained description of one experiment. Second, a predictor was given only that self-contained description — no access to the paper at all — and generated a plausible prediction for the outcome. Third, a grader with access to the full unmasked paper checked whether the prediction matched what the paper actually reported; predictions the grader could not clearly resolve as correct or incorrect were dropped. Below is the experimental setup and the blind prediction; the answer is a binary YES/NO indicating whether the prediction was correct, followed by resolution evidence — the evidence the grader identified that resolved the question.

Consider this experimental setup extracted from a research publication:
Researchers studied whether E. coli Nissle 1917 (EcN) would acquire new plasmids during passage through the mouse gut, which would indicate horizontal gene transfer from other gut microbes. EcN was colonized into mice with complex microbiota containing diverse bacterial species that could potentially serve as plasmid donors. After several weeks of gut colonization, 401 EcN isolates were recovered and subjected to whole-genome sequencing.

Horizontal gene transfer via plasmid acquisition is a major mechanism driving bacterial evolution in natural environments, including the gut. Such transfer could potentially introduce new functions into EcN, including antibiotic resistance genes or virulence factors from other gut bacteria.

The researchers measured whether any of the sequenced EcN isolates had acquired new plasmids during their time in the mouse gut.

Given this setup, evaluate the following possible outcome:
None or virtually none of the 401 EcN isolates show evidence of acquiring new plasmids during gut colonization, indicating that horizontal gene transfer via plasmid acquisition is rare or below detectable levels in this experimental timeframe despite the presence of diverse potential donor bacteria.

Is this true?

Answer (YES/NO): YES